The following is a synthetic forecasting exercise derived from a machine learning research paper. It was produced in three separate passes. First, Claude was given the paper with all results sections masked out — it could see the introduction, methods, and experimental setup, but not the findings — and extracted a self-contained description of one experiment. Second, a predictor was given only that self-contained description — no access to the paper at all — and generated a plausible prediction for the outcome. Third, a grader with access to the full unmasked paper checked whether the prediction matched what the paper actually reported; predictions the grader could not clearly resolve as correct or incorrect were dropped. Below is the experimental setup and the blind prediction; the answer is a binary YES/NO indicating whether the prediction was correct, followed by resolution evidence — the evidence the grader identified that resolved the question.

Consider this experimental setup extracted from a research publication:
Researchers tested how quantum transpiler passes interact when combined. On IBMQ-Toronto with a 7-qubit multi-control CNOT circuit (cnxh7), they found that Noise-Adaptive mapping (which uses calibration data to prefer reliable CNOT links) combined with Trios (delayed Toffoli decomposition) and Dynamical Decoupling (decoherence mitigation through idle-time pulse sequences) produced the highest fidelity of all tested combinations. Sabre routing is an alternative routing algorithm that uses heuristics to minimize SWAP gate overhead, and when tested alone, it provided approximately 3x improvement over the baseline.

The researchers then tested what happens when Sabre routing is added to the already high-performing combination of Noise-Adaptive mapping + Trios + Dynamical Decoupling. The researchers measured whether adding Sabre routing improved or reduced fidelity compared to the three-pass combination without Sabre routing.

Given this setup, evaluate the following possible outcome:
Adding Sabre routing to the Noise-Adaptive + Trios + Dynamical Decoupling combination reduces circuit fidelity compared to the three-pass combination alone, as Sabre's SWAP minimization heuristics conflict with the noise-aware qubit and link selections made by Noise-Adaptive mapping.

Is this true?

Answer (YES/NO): YES